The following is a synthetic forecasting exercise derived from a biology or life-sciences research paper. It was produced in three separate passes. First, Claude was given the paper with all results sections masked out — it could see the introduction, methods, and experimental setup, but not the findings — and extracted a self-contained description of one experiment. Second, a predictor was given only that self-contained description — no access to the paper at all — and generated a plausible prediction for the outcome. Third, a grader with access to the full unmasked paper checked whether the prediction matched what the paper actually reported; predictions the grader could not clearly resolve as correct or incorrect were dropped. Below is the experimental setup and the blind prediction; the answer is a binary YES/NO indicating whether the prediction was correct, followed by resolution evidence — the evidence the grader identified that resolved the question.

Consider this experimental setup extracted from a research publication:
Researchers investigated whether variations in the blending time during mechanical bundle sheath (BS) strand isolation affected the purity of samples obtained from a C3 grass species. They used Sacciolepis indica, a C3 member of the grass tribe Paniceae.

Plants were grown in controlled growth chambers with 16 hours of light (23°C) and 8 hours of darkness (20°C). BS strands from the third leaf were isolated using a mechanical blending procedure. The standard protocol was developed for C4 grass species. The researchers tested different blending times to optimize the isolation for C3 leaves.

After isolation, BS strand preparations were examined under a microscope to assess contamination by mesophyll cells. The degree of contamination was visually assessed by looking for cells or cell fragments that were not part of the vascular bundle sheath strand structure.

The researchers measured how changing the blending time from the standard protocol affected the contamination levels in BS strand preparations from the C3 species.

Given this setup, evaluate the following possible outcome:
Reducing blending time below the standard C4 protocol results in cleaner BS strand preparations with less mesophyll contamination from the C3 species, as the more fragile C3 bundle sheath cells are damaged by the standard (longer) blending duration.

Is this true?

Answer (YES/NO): NO